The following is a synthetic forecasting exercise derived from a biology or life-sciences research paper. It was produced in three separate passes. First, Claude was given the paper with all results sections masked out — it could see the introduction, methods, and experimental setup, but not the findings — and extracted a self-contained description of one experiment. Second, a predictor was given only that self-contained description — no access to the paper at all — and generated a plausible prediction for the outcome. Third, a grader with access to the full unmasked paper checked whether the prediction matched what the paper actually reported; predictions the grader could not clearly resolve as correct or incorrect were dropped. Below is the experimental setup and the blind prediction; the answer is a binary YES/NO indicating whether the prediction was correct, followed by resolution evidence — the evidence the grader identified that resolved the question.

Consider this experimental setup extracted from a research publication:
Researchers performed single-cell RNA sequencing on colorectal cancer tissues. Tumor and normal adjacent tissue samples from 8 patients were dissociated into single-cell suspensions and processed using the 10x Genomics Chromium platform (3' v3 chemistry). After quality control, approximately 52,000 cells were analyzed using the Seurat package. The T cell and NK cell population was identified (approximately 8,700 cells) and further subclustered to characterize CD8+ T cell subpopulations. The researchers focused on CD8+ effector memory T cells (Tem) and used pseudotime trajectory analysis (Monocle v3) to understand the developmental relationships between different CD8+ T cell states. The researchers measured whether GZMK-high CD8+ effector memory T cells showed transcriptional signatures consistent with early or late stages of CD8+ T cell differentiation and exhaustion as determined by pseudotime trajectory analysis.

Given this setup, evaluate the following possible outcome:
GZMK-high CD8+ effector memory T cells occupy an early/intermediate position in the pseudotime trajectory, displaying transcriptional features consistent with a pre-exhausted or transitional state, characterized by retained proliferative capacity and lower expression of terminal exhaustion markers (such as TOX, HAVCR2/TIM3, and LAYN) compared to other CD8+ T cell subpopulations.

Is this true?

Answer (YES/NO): NO